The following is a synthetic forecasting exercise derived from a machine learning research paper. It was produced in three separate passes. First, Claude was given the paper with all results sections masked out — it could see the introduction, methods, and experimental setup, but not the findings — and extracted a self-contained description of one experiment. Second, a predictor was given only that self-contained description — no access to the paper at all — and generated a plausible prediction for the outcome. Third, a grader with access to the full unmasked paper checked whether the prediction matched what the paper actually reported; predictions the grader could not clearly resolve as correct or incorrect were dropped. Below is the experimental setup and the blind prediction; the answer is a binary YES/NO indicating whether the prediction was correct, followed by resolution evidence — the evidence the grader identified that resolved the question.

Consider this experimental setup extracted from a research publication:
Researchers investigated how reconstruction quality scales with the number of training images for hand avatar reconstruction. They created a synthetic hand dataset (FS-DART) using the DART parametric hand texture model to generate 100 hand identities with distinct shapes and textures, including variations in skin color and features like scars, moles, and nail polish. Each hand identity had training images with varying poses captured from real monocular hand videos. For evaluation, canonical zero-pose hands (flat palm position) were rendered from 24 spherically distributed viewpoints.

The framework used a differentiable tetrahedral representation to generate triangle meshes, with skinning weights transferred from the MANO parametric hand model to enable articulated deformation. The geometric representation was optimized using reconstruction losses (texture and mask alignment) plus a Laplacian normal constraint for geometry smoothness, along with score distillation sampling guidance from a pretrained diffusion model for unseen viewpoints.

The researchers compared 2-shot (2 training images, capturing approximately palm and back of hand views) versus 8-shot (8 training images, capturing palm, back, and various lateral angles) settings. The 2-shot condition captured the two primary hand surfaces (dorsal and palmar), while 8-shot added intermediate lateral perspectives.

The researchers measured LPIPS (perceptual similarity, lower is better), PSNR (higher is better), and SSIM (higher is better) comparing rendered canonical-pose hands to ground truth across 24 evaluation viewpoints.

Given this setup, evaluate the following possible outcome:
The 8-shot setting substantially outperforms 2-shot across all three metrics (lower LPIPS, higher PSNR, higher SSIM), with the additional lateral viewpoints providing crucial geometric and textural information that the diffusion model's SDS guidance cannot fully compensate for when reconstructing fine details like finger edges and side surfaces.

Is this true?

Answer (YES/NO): NO